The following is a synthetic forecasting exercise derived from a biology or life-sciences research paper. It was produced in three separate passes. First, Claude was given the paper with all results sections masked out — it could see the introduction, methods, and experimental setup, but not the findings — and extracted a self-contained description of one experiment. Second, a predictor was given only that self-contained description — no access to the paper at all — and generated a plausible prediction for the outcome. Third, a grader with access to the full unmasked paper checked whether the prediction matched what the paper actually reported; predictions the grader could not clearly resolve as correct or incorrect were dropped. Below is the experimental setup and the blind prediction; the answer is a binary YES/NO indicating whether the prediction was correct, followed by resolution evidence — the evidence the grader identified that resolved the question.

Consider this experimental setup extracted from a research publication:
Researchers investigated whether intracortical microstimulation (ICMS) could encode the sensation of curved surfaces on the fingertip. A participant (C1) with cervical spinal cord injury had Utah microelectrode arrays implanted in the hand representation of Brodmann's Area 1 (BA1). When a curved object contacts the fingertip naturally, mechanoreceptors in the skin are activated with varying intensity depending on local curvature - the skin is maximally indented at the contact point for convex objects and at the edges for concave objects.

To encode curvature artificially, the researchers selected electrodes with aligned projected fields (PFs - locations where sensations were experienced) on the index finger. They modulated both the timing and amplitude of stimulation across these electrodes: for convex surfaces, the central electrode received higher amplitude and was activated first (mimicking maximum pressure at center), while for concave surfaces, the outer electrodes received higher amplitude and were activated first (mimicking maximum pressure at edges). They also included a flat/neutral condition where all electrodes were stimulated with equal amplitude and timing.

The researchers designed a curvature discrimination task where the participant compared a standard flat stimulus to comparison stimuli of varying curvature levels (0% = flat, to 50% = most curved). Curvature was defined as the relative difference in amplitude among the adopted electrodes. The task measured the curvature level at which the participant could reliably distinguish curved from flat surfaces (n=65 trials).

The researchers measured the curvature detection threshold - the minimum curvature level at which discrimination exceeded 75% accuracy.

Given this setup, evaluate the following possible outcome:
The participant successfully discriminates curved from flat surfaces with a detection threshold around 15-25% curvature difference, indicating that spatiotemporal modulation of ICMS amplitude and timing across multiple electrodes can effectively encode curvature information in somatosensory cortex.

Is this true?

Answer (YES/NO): YES